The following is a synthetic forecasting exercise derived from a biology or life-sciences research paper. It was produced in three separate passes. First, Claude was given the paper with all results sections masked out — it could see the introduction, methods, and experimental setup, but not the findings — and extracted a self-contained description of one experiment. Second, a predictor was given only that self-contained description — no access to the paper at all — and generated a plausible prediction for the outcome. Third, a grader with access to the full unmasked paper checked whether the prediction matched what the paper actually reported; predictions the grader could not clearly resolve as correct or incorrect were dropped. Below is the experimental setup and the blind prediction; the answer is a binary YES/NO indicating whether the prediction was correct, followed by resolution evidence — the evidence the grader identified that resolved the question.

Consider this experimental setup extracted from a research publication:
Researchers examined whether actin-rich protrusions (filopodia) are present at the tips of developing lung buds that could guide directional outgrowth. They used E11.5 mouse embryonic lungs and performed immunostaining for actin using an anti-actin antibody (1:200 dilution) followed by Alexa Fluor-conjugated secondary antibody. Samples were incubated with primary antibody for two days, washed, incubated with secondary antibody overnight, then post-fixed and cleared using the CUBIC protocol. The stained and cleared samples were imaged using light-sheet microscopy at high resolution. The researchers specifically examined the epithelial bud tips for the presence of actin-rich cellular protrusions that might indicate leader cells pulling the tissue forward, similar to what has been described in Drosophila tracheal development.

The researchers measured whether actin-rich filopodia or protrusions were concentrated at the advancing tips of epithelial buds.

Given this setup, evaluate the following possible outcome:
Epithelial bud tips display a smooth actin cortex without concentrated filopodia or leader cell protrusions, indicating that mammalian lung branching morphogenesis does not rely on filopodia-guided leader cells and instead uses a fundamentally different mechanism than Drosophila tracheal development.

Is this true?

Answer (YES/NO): YES